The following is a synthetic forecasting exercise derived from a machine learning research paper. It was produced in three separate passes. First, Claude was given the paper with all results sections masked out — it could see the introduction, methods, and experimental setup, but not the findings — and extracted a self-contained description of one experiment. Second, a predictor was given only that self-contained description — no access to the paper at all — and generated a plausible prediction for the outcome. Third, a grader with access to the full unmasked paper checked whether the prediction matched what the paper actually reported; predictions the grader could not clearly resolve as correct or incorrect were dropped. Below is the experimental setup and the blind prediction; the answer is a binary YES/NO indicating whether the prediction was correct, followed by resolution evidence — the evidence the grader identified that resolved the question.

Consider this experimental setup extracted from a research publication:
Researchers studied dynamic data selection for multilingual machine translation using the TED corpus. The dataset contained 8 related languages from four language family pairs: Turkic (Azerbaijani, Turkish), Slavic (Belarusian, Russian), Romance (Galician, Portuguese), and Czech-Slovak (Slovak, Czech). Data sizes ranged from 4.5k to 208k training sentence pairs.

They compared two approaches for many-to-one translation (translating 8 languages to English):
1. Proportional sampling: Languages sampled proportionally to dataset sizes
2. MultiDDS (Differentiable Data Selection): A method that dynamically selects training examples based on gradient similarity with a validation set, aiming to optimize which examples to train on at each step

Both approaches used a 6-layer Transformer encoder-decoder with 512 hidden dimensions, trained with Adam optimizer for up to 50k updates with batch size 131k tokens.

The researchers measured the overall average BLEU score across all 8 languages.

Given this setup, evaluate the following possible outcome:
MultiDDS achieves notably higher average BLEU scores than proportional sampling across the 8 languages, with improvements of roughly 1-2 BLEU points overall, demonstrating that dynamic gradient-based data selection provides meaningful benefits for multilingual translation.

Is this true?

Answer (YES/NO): NO